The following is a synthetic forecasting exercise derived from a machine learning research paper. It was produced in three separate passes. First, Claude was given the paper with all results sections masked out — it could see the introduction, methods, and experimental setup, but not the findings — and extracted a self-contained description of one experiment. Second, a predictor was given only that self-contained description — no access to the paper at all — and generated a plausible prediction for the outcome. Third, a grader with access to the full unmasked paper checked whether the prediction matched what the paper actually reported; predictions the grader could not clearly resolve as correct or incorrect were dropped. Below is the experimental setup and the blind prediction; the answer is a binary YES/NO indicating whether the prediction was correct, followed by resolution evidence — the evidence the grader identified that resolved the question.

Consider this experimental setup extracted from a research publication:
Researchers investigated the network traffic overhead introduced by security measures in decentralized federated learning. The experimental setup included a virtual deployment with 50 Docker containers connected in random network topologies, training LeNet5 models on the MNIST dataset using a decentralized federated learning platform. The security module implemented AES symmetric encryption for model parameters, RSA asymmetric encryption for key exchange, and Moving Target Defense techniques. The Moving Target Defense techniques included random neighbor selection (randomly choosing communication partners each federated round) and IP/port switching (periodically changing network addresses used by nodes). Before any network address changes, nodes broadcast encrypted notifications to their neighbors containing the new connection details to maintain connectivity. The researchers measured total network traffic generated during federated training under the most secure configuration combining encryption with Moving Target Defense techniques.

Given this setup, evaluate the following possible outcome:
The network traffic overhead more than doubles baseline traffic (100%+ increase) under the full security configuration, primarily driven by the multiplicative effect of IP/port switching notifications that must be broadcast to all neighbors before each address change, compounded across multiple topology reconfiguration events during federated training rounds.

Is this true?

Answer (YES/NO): NO